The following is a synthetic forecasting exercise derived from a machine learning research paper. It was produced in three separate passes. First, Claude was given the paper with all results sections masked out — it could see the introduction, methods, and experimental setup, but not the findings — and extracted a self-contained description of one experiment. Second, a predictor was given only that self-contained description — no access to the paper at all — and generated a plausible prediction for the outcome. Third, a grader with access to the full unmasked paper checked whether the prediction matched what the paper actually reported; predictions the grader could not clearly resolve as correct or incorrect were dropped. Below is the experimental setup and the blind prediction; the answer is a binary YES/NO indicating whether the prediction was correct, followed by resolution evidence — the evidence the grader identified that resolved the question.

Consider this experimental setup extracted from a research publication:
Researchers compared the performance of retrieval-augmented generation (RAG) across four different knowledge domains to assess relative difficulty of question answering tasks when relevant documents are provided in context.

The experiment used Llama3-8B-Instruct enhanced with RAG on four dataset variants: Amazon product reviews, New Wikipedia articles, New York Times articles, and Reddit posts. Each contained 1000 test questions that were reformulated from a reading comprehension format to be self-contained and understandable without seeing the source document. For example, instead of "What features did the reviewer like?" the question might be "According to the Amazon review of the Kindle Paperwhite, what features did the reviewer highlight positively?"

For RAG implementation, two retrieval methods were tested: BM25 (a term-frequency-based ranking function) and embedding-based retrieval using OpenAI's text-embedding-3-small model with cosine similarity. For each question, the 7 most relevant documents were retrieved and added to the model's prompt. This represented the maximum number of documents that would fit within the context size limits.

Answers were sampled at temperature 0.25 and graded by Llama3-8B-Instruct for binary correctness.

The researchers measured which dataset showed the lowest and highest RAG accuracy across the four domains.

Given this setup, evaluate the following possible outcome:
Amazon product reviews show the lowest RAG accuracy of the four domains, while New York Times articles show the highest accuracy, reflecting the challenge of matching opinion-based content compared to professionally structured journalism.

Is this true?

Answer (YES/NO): NO